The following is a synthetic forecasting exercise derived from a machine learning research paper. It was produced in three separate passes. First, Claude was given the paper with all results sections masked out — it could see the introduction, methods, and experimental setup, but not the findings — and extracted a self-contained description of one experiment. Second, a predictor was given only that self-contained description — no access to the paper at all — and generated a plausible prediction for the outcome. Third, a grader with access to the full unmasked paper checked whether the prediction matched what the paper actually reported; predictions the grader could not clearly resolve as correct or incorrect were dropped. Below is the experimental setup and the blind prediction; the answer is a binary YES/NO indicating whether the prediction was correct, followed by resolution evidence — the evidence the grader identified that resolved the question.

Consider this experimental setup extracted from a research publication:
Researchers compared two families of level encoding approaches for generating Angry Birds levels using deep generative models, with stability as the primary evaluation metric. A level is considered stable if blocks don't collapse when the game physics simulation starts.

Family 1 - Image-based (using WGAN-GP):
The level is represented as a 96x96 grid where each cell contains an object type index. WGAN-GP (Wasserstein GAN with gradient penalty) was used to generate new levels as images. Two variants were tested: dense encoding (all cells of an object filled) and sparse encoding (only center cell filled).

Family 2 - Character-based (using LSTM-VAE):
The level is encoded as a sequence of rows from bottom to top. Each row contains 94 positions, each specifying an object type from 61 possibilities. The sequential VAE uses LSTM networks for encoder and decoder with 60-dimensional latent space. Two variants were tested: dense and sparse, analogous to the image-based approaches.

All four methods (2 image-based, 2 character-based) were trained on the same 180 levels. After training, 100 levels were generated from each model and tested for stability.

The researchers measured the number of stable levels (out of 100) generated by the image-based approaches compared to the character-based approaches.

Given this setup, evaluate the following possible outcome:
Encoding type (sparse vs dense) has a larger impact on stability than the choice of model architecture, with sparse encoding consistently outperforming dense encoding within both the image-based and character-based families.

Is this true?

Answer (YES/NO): NO